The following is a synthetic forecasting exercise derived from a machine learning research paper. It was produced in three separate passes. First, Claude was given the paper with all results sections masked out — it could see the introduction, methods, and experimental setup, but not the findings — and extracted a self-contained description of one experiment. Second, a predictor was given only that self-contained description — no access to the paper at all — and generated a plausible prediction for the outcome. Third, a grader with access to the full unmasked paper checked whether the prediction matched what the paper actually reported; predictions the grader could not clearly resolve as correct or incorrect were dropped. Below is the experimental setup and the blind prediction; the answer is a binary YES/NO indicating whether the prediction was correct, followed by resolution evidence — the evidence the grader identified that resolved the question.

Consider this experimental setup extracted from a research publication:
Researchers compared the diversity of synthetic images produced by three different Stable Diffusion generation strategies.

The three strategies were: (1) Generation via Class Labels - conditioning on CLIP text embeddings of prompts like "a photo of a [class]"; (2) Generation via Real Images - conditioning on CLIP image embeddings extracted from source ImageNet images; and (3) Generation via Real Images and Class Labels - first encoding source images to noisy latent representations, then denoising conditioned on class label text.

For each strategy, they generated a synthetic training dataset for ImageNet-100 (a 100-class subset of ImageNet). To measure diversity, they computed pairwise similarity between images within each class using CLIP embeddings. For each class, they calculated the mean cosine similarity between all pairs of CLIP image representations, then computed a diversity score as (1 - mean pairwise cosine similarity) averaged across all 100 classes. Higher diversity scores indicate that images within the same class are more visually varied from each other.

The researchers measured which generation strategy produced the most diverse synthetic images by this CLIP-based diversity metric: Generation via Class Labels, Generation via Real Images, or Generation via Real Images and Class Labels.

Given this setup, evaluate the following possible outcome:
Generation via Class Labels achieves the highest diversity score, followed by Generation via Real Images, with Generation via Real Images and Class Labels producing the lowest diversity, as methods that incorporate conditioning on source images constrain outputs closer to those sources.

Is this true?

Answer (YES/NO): NO